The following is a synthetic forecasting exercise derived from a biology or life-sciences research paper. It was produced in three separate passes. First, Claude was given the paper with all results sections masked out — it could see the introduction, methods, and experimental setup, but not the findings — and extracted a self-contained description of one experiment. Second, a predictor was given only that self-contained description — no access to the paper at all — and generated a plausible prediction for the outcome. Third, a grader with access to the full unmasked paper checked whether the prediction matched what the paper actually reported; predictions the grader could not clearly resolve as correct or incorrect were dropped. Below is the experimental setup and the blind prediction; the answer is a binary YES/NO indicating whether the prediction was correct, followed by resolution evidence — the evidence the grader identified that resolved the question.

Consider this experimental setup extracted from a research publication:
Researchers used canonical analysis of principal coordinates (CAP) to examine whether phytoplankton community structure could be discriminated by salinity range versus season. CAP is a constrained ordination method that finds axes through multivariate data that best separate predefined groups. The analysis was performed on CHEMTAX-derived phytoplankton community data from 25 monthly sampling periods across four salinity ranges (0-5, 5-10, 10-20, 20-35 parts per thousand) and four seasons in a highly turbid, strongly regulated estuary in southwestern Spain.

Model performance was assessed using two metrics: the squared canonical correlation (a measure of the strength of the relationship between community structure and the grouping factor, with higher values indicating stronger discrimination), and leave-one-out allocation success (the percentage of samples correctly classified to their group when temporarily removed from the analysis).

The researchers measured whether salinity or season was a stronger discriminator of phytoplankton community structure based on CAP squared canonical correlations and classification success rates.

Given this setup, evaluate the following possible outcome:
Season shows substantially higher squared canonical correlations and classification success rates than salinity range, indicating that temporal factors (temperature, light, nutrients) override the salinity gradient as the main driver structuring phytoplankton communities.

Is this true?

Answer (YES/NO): NO